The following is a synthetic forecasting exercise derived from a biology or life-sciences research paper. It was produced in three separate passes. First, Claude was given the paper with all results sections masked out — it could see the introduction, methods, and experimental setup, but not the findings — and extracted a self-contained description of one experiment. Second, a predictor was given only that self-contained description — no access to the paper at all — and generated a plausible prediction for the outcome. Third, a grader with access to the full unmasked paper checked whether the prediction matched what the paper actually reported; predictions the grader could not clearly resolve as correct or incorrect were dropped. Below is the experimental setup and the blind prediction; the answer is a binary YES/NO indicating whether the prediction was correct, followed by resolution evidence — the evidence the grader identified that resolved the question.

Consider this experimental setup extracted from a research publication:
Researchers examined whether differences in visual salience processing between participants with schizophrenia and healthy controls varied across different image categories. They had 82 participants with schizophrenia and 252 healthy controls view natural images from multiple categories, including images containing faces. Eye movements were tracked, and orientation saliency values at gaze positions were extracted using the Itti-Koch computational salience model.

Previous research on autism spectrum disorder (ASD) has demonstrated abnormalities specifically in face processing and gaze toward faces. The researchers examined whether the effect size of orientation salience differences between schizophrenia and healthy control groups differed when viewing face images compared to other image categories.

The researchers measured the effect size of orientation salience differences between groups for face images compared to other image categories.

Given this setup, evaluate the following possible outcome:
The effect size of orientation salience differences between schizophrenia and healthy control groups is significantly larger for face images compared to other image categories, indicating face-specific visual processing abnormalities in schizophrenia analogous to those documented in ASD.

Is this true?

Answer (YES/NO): NO